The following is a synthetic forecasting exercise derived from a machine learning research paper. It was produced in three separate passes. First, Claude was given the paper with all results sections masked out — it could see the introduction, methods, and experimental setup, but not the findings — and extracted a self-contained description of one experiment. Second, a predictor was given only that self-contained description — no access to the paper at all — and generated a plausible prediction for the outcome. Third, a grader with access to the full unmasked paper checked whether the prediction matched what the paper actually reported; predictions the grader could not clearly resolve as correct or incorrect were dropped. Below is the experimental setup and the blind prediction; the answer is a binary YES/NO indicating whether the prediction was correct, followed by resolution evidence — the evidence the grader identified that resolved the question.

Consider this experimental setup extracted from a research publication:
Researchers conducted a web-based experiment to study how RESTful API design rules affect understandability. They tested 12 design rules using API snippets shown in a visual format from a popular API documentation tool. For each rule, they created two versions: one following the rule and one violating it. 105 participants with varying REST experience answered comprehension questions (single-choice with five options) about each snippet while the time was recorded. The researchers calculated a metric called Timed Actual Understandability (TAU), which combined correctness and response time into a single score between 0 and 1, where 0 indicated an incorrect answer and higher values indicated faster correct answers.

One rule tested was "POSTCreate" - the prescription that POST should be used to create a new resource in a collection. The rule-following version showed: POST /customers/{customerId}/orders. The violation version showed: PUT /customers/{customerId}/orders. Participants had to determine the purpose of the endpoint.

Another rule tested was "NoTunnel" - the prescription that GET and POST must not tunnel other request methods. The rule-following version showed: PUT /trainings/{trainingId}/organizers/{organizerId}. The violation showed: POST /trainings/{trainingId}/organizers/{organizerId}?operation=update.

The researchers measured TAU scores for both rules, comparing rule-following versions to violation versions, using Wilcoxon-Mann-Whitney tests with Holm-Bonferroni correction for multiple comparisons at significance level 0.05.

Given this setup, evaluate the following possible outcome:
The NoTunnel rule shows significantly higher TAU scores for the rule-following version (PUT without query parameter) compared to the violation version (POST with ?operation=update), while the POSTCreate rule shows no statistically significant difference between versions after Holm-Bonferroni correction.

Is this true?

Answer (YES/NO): NO